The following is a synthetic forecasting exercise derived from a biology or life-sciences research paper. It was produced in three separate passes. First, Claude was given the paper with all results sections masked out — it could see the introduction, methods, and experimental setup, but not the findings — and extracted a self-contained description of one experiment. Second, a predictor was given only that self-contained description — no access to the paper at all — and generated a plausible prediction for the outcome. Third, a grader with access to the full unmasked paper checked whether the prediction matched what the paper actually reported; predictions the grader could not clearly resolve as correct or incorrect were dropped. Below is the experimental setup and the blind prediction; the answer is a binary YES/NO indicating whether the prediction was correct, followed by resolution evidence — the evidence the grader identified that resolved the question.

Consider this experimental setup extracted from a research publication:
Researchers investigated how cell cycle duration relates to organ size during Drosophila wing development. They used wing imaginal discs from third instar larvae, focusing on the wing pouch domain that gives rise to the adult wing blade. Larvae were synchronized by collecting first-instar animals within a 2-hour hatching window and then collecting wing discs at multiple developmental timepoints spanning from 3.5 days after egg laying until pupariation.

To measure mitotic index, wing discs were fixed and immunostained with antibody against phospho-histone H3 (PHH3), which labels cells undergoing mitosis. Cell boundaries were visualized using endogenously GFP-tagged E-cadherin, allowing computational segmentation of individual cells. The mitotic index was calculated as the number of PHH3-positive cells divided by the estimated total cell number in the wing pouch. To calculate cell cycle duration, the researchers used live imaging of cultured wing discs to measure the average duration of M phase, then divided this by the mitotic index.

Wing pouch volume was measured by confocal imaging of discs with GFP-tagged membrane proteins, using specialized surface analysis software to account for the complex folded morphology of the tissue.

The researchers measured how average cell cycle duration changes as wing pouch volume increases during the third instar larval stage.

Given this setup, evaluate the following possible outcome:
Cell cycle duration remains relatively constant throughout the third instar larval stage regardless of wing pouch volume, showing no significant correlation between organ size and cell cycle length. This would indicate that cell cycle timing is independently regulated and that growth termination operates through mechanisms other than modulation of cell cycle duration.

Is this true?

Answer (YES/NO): NO